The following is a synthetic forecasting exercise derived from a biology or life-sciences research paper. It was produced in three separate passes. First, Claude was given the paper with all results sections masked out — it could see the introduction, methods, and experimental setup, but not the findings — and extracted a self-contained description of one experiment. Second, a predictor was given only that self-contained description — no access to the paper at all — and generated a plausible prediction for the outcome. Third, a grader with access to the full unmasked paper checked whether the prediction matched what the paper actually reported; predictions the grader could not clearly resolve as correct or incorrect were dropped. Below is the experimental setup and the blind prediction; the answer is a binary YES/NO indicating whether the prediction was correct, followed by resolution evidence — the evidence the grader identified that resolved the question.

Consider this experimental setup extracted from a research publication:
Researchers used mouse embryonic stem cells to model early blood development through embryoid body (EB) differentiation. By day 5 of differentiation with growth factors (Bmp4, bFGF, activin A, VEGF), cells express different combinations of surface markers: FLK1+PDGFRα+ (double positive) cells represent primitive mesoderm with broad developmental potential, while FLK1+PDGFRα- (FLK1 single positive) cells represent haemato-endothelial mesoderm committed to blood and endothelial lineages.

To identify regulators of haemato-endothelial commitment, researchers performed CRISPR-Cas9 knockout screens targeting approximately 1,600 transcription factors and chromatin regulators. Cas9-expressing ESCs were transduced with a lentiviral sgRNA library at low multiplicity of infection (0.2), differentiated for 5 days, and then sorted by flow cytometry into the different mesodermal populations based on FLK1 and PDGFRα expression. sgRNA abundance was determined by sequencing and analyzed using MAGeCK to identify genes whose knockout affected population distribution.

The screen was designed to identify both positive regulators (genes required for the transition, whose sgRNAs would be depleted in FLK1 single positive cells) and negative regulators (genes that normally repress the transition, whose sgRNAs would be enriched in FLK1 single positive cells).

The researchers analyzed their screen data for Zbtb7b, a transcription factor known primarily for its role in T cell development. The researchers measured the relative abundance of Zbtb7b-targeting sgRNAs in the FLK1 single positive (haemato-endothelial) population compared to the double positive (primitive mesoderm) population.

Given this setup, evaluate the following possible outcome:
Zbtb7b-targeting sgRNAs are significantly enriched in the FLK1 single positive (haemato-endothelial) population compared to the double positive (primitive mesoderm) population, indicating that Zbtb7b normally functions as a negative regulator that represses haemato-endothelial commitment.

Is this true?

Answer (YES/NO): YES